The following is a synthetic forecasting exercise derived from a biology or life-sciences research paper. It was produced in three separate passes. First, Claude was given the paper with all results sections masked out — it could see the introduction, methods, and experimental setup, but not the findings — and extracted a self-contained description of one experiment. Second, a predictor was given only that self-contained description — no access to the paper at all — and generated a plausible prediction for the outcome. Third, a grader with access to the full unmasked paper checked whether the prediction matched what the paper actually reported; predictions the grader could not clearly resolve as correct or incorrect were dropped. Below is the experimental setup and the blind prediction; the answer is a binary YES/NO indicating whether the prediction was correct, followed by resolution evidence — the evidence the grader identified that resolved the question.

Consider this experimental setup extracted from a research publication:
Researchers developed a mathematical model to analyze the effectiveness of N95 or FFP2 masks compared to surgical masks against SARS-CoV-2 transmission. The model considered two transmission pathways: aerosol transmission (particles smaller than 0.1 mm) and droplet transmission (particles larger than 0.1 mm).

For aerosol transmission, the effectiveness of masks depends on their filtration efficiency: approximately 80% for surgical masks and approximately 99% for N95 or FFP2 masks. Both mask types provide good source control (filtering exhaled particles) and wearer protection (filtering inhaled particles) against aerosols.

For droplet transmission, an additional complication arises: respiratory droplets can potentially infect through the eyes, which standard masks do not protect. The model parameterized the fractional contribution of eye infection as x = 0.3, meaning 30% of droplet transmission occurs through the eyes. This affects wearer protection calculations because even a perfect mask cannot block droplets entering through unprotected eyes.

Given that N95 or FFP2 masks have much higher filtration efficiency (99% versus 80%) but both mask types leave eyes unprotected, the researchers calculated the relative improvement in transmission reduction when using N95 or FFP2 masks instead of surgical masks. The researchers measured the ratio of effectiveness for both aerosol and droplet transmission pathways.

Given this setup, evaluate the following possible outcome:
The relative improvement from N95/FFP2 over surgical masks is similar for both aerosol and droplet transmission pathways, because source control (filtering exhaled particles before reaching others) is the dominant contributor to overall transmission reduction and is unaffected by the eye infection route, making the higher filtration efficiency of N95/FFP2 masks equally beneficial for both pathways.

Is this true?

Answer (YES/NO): NO